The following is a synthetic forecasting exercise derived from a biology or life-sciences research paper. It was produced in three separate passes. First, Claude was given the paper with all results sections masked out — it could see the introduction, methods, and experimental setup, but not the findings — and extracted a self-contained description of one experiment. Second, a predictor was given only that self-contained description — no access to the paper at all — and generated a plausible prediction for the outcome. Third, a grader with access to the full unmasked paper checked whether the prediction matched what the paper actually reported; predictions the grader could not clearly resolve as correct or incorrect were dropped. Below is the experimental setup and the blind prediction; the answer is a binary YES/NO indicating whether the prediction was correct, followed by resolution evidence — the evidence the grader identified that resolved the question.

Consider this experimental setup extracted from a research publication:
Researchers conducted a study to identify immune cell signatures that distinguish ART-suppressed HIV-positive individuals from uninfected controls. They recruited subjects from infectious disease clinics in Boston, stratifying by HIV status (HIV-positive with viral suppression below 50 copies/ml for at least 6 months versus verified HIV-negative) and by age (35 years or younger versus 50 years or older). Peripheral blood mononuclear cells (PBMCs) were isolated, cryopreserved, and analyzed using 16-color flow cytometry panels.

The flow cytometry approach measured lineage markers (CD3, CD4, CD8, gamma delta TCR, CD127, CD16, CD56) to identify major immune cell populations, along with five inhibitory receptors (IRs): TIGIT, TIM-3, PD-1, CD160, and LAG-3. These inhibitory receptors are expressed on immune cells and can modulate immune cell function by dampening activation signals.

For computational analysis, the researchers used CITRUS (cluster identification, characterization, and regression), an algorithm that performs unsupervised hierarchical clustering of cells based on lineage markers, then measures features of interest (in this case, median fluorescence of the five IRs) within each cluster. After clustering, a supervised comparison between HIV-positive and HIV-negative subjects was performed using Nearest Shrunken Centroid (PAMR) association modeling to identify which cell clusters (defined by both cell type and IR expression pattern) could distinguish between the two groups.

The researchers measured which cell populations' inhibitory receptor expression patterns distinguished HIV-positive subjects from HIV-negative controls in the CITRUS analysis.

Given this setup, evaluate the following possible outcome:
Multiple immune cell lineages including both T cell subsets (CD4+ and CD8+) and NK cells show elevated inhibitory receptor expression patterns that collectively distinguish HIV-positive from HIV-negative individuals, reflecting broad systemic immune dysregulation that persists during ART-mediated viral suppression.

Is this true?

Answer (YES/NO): NO